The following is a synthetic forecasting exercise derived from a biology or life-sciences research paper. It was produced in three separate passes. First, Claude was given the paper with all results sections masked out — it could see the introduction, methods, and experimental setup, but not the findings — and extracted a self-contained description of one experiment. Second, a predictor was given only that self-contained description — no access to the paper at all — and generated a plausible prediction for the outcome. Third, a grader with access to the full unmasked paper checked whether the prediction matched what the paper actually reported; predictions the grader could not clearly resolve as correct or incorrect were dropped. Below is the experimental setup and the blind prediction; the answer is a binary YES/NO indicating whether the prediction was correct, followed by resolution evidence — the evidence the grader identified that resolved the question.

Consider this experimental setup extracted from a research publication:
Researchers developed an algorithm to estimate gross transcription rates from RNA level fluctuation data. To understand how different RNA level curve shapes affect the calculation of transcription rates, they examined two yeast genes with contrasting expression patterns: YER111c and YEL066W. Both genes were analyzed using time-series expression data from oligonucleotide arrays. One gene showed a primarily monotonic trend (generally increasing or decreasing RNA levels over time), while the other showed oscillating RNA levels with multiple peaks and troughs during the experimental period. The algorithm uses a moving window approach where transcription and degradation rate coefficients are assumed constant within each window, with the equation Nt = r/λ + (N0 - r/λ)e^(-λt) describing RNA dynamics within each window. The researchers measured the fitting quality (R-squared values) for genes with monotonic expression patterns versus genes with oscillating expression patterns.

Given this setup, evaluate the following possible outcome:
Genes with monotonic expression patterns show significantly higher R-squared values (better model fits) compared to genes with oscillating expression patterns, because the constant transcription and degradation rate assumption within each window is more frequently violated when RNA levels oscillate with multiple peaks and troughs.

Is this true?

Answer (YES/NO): NO